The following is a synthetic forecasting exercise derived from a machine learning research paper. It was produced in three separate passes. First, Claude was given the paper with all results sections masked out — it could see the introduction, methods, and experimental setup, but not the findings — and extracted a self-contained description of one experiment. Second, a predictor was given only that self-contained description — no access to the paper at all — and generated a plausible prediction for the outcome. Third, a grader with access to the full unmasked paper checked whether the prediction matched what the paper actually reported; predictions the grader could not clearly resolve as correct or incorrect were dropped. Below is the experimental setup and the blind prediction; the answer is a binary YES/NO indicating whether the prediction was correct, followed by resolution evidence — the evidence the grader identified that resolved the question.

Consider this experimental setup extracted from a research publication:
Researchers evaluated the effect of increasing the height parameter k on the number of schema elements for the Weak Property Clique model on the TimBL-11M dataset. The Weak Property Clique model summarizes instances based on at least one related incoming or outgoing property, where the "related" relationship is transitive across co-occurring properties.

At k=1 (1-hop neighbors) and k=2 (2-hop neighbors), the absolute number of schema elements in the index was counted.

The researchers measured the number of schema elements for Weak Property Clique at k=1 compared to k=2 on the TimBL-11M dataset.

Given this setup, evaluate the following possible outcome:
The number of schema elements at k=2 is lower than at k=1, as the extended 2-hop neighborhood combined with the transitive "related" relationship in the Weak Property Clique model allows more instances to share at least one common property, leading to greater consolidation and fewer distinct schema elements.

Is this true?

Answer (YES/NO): YES